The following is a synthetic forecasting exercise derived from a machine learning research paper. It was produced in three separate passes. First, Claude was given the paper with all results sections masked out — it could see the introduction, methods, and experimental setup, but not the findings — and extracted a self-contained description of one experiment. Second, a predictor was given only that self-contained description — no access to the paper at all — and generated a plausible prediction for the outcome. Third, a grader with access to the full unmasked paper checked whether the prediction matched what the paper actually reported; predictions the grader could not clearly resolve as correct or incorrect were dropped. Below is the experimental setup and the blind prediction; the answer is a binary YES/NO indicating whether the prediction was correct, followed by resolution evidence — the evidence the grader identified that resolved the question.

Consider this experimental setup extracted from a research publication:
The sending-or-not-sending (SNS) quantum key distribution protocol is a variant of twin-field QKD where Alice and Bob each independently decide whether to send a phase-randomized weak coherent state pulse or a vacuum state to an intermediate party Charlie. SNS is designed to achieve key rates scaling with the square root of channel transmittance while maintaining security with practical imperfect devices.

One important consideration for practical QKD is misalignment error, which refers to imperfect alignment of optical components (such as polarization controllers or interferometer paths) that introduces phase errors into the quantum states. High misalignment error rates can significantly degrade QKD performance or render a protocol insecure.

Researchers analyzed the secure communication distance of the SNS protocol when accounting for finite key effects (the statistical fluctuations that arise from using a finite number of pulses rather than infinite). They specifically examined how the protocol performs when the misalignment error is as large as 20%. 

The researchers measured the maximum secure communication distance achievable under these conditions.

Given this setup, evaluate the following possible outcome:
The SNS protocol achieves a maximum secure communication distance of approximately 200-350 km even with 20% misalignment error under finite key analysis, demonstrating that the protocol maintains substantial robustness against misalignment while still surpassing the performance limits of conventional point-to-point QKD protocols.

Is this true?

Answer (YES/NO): NO